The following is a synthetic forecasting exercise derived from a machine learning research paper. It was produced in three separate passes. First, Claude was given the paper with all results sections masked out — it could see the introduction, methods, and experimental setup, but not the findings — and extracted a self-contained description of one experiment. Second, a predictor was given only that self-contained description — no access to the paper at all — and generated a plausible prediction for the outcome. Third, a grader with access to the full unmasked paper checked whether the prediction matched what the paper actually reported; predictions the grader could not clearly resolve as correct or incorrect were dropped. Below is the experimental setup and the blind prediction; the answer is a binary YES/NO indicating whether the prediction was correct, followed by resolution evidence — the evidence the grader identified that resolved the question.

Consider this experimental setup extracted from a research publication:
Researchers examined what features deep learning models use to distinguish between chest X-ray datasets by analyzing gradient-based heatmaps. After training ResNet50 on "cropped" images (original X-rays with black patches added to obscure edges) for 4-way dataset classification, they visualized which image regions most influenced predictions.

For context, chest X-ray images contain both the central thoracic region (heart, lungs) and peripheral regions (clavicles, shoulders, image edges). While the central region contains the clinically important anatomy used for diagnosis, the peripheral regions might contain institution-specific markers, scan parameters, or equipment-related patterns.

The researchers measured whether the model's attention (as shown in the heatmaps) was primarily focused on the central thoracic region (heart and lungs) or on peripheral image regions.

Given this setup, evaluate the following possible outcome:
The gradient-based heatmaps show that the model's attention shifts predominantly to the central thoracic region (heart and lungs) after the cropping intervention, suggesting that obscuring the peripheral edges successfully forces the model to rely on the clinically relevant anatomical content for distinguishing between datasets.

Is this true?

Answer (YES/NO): NO